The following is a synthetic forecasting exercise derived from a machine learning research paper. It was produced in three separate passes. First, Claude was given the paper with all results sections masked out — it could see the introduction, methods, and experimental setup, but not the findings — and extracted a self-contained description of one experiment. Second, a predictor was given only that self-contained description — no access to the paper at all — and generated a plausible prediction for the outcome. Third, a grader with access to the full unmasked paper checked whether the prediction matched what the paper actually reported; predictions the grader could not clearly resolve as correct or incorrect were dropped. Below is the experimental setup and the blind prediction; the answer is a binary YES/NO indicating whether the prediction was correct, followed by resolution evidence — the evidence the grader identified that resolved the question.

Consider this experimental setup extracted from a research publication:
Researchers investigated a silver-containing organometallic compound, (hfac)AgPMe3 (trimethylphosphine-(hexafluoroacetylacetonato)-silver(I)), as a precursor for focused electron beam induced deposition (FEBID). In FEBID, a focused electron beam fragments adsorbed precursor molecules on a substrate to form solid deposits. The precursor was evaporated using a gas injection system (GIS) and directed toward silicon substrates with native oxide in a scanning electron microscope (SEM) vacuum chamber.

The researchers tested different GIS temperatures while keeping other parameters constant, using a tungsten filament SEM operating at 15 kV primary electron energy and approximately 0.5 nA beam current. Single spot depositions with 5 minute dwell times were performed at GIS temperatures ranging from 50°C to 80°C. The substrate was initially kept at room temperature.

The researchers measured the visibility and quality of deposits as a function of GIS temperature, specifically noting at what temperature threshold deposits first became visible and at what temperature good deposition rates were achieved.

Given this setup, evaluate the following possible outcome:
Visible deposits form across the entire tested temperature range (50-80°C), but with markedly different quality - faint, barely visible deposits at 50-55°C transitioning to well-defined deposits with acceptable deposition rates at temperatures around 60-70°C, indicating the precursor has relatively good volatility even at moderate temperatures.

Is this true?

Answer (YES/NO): NO